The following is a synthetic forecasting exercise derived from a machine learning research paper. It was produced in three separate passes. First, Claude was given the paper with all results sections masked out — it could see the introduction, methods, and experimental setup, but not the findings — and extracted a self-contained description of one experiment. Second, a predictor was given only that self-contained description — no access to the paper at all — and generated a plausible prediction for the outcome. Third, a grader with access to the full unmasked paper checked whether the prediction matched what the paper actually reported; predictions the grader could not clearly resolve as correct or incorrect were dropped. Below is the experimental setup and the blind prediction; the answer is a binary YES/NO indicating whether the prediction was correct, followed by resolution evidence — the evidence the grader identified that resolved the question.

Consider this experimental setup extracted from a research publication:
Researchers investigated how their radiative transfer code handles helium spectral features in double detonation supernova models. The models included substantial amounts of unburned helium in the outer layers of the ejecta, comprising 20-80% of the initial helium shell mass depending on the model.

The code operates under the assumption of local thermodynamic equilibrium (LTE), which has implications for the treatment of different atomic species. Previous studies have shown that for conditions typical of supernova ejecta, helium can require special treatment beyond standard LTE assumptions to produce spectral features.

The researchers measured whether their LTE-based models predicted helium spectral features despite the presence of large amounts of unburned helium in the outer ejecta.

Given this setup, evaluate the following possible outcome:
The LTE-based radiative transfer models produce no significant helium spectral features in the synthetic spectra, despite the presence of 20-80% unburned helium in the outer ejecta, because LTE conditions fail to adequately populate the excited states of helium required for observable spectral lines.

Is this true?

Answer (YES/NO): YES